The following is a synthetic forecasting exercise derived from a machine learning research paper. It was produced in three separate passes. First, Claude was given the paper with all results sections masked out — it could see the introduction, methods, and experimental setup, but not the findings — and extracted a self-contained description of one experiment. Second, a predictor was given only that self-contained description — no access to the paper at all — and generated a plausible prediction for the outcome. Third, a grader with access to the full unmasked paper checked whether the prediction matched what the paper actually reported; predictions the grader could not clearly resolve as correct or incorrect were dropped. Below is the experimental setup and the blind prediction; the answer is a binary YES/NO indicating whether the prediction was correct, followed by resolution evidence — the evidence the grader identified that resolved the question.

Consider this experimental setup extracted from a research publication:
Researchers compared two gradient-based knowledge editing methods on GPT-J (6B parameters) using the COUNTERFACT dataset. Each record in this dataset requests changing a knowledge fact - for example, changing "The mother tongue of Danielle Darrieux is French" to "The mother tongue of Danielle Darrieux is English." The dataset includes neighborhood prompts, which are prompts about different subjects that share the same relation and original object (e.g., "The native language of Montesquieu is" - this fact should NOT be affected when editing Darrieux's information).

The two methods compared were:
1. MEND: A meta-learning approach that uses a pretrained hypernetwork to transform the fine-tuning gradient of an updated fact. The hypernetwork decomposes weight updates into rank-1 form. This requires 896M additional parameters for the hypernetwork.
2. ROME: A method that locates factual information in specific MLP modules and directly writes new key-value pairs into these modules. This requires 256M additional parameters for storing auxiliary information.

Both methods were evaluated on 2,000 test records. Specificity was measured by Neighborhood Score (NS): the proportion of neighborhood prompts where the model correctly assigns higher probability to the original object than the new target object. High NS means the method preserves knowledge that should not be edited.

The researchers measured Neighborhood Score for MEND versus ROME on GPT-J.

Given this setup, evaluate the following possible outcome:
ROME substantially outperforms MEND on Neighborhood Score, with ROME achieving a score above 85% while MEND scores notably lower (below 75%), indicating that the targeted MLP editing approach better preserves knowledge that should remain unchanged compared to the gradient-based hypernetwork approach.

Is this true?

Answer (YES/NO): NO